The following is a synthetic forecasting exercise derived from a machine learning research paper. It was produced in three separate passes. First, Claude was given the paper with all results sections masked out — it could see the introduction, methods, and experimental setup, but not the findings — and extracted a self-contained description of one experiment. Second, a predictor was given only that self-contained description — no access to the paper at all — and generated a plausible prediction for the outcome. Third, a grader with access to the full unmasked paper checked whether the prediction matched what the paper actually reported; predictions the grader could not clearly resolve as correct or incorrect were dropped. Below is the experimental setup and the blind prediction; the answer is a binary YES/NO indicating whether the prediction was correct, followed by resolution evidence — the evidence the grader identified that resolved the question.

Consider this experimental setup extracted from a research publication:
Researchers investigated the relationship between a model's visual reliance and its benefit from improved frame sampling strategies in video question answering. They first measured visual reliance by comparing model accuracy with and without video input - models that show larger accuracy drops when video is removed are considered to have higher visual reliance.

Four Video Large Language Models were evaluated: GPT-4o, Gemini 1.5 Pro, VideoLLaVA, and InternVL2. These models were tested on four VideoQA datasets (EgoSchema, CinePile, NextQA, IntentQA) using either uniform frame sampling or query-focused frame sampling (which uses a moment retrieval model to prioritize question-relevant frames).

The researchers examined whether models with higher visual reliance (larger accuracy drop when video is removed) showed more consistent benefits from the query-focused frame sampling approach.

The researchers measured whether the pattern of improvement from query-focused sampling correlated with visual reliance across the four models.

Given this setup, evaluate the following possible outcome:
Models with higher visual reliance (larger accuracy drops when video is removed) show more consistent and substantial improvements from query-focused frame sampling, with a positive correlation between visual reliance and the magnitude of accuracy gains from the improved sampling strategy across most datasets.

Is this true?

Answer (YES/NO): YES